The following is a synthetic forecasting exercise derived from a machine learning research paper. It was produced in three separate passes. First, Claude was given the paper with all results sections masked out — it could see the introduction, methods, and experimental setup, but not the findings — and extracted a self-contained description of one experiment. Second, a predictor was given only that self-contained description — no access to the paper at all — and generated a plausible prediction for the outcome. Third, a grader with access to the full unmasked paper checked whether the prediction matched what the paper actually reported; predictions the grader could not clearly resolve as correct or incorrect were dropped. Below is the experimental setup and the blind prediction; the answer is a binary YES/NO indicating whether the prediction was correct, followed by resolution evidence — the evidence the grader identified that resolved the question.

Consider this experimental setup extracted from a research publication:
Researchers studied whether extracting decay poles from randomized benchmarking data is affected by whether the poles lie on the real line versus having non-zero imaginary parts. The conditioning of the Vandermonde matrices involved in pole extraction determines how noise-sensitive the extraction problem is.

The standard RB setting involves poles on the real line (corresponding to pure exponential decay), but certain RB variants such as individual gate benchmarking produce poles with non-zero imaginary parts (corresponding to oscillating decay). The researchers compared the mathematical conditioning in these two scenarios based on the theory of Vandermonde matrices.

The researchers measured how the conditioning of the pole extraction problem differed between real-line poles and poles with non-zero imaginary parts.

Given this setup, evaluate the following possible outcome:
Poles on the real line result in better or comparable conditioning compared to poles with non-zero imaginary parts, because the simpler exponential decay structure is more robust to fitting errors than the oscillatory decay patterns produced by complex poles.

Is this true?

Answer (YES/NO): NO